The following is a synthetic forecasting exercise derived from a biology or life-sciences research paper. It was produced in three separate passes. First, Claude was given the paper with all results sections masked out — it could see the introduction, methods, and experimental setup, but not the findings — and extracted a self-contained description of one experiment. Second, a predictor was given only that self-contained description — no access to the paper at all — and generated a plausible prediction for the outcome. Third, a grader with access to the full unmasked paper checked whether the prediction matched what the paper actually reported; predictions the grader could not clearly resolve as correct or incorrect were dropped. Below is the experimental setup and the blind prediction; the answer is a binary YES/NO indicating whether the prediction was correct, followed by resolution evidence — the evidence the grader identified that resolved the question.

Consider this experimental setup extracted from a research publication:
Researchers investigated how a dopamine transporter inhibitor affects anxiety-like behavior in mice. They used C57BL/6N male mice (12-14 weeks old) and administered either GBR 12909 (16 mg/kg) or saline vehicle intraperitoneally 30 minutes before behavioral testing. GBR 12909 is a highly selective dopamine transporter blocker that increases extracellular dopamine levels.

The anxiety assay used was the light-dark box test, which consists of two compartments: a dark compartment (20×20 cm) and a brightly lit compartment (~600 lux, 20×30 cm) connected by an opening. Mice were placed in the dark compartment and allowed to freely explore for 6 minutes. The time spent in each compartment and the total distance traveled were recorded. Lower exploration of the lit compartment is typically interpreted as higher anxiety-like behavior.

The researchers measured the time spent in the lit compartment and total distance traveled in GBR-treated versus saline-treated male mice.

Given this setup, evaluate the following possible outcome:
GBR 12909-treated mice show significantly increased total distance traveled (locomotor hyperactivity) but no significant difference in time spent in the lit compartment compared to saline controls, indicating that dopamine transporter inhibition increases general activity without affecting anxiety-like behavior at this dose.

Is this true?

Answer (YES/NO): NO